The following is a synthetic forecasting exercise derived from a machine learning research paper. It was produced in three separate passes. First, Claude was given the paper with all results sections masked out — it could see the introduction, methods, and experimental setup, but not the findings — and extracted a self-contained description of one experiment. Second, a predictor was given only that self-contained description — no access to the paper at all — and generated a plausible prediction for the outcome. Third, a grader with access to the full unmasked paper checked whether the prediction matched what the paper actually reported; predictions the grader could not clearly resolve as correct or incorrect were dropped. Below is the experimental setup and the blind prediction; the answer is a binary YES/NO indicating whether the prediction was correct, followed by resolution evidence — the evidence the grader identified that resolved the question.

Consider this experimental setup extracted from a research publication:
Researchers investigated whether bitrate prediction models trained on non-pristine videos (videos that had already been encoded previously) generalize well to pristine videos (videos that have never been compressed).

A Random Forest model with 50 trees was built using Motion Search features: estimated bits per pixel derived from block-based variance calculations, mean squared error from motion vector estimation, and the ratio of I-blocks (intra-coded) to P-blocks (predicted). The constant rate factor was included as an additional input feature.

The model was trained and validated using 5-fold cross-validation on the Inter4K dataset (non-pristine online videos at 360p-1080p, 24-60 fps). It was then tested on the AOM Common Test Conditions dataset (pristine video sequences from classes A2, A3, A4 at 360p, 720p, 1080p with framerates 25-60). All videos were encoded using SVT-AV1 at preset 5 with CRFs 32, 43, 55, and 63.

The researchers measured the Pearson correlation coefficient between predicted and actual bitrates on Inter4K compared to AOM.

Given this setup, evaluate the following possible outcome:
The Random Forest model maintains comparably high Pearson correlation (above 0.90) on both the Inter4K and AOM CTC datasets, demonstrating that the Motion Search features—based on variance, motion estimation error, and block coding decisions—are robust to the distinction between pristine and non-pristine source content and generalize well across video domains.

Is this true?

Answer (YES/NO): NO